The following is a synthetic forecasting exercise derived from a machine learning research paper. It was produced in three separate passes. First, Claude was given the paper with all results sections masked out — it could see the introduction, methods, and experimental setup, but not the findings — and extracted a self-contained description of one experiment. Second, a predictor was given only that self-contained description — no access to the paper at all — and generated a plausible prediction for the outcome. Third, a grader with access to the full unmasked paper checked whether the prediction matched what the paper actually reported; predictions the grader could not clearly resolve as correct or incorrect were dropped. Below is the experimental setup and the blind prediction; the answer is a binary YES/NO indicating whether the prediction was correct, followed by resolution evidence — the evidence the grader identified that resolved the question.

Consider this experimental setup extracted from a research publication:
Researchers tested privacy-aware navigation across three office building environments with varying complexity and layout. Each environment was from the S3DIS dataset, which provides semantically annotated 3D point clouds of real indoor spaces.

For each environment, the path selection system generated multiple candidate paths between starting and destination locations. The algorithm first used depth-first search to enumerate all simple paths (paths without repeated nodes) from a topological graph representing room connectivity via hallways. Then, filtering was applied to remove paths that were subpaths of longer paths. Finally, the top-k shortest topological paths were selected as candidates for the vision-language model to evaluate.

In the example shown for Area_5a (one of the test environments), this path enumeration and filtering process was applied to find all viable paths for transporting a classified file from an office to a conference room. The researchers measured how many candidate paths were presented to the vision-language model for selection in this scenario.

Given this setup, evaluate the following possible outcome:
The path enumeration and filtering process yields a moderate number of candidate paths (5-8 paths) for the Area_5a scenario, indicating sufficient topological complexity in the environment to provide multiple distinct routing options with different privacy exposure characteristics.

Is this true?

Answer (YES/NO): YES